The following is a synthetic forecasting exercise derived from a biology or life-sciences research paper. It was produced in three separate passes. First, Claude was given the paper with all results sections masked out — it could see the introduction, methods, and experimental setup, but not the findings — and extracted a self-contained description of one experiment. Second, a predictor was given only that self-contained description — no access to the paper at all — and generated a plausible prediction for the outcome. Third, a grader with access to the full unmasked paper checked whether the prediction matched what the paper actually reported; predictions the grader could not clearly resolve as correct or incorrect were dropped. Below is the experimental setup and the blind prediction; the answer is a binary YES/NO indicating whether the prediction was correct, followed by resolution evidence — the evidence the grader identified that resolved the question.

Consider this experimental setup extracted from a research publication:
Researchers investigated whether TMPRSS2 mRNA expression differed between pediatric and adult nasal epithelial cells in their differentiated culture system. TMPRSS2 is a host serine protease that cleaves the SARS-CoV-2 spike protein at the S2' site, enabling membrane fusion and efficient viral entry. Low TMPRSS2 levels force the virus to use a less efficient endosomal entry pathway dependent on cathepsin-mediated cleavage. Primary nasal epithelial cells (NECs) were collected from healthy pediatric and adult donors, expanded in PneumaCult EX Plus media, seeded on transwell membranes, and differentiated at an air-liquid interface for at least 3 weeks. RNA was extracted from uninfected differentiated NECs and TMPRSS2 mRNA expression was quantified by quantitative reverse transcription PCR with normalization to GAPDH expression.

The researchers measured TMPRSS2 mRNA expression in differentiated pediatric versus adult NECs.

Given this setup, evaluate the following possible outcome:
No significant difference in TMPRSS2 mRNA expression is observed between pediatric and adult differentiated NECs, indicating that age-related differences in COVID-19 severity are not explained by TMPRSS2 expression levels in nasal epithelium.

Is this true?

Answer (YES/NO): YES